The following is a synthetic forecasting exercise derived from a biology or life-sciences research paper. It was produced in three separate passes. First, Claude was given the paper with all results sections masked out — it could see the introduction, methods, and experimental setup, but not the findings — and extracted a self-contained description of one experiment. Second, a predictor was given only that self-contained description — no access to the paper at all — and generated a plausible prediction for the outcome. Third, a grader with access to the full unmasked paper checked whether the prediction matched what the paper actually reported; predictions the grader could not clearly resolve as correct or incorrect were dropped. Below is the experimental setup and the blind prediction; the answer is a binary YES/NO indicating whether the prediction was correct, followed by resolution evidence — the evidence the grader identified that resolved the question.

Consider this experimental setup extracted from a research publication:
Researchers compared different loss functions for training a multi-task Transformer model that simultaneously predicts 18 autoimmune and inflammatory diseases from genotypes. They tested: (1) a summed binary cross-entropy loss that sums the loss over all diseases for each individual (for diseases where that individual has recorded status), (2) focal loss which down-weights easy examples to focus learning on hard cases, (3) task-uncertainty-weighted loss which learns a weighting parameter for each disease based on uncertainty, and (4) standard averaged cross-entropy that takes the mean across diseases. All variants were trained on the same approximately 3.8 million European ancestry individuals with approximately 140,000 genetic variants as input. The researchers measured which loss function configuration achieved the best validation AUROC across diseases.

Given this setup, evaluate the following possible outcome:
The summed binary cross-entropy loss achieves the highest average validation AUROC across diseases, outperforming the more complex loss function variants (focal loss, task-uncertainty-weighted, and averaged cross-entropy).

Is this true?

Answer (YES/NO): YES